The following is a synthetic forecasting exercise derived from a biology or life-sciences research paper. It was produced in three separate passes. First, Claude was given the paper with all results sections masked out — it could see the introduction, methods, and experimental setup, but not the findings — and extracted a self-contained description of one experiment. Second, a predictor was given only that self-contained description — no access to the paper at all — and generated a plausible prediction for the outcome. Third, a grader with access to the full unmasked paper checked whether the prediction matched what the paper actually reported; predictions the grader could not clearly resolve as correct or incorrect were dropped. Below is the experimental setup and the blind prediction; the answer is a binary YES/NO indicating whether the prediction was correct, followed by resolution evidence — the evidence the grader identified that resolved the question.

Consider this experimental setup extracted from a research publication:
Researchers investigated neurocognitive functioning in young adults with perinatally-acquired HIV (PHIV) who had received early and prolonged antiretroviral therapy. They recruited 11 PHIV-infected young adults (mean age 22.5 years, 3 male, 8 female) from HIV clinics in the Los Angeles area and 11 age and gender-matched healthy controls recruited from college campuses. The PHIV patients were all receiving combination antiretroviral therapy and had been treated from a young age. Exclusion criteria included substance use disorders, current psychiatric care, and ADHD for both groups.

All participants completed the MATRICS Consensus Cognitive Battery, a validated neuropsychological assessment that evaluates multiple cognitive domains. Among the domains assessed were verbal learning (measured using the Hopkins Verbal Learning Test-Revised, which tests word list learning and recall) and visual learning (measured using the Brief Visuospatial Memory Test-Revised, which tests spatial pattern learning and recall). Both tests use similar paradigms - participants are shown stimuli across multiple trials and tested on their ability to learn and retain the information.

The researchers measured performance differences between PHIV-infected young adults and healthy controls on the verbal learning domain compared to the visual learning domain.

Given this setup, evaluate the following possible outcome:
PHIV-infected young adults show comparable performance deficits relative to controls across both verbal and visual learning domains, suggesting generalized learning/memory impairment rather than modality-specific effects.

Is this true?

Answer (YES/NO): NO